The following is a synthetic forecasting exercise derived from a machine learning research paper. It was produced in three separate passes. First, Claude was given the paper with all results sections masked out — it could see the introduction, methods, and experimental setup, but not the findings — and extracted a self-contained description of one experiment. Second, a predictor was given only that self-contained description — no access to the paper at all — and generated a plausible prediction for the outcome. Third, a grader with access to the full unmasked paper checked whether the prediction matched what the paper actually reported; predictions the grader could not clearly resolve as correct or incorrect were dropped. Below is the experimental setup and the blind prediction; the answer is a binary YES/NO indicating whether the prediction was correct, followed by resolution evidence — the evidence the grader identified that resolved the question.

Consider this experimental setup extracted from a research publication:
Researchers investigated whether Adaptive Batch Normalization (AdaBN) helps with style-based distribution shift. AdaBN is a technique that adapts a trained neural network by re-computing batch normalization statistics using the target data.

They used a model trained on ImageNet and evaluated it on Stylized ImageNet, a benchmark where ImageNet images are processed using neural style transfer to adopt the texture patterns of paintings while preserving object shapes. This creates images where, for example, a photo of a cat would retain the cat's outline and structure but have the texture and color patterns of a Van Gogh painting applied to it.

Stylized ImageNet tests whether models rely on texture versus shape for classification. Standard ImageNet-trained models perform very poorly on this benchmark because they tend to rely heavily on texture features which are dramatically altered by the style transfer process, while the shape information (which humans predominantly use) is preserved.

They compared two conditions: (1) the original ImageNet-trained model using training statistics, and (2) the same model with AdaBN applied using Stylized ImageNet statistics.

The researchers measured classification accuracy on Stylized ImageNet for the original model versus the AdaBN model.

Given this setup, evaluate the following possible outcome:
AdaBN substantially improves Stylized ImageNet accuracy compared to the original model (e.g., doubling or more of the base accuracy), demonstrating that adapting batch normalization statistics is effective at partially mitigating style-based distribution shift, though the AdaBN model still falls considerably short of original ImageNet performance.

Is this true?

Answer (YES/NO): NO